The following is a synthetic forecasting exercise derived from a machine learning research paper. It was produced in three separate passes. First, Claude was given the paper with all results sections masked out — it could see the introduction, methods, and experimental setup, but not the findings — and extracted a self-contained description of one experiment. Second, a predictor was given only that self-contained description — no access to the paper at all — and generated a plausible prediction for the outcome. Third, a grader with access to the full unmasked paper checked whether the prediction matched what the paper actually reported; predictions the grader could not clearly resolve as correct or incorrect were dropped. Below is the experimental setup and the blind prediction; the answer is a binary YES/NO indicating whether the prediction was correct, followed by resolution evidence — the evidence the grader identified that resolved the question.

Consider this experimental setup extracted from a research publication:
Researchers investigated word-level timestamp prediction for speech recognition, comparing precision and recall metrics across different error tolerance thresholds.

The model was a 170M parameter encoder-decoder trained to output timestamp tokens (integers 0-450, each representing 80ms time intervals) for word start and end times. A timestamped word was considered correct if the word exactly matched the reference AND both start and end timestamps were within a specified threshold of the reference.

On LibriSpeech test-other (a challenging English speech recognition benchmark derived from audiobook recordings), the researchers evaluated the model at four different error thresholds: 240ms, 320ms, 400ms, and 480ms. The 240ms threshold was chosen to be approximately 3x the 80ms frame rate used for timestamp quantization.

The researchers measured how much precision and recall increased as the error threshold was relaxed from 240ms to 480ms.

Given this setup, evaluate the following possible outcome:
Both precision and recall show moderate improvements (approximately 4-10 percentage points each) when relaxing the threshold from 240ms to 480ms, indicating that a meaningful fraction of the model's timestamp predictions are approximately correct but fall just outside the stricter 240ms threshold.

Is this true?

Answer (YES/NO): NO